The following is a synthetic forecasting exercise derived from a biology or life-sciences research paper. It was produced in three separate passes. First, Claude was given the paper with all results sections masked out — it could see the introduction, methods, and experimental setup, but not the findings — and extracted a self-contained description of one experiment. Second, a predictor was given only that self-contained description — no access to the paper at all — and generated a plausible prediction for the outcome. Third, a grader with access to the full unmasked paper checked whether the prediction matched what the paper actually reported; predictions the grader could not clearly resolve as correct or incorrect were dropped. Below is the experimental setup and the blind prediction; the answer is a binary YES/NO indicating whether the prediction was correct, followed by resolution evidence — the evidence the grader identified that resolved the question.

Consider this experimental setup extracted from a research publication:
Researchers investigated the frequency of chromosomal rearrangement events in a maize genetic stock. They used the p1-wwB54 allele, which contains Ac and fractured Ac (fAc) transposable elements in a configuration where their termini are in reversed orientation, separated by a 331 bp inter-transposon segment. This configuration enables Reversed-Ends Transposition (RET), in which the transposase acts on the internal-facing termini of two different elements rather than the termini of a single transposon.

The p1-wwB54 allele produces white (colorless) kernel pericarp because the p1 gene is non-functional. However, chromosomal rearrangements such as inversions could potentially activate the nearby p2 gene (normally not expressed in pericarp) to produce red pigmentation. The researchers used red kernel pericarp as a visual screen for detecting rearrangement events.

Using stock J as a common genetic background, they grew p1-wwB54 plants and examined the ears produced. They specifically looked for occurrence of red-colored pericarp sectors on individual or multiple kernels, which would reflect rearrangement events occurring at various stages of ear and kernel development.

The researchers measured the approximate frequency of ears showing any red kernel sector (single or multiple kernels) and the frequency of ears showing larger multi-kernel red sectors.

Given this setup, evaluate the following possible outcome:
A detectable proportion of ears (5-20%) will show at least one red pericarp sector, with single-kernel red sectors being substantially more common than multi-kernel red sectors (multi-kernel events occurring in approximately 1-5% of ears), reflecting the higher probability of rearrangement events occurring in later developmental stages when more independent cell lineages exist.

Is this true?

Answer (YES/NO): YES